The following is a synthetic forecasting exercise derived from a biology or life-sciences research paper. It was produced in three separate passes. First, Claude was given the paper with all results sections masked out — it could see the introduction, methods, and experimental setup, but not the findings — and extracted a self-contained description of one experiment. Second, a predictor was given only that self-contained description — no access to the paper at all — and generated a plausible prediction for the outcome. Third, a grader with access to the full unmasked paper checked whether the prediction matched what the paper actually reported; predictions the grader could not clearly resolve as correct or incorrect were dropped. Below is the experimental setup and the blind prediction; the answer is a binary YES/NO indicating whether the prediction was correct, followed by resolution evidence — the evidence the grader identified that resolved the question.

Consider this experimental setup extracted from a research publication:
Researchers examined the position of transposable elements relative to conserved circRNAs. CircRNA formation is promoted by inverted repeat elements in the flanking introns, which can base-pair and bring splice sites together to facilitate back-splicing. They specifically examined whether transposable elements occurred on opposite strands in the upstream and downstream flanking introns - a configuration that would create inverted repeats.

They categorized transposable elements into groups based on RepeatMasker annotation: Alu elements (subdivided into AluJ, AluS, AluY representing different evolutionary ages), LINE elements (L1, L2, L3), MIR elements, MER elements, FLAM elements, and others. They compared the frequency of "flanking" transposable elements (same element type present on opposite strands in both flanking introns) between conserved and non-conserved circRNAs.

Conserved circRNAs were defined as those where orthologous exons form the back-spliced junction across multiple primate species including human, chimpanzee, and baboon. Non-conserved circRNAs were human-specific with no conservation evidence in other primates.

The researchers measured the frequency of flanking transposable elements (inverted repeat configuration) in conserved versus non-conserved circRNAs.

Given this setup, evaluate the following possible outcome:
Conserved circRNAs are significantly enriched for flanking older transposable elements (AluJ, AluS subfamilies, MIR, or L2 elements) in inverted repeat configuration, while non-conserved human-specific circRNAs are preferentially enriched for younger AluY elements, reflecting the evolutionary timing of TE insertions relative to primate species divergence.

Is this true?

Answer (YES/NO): NO